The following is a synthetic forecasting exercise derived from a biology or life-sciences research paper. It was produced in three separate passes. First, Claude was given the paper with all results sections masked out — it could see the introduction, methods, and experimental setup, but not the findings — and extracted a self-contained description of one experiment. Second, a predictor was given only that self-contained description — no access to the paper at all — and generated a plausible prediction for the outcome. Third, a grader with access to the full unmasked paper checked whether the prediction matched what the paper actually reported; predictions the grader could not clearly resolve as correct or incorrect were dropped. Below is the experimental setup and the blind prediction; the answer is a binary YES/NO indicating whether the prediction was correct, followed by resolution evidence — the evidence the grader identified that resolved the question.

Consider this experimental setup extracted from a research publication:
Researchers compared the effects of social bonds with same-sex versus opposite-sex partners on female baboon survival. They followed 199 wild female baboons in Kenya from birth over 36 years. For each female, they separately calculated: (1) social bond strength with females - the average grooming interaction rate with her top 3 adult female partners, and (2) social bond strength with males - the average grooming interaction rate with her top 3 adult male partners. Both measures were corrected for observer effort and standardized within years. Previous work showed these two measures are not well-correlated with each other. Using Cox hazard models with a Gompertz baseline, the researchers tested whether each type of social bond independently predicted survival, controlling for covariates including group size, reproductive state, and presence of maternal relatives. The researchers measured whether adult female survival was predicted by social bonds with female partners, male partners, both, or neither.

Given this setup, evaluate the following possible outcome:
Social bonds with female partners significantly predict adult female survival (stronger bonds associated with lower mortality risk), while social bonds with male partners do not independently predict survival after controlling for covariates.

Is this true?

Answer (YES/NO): NO